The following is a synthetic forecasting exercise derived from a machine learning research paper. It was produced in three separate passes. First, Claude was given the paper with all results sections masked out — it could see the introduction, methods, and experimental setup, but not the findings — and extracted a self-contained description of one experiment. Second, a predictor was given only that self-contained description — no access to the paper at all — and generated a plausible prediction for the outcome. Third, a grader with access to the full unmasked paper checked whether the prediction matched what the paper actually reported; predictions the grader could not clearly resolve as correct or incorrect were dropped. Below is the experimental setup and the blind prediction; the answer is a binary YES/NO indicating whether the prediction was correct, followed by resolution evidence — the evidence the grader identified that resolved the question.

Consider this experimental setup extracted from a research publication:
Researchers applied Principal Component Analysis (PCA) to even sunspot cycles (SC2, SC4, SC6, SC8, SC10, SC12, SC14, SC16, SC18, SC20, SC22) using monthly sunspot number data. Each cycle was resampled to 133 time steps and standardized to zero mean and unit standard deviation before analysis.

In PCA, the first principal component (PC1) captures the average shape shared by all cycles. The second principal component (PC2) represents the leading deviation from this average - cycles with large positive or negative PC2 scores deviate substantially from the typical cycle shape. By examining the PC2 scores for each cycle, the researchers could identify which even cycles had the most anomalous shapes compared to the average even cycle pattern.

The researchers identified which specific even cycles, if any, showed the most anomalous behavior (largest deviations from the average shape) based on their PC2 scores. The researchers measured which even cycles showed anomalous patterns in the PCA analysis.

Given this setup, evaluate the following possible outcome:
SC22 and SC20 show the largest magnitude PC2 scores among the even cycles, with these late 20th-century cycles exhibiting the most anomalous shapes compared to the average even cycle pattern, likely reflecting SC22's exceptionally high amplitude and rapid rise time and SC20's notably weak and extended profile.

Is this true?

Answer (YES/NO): NO